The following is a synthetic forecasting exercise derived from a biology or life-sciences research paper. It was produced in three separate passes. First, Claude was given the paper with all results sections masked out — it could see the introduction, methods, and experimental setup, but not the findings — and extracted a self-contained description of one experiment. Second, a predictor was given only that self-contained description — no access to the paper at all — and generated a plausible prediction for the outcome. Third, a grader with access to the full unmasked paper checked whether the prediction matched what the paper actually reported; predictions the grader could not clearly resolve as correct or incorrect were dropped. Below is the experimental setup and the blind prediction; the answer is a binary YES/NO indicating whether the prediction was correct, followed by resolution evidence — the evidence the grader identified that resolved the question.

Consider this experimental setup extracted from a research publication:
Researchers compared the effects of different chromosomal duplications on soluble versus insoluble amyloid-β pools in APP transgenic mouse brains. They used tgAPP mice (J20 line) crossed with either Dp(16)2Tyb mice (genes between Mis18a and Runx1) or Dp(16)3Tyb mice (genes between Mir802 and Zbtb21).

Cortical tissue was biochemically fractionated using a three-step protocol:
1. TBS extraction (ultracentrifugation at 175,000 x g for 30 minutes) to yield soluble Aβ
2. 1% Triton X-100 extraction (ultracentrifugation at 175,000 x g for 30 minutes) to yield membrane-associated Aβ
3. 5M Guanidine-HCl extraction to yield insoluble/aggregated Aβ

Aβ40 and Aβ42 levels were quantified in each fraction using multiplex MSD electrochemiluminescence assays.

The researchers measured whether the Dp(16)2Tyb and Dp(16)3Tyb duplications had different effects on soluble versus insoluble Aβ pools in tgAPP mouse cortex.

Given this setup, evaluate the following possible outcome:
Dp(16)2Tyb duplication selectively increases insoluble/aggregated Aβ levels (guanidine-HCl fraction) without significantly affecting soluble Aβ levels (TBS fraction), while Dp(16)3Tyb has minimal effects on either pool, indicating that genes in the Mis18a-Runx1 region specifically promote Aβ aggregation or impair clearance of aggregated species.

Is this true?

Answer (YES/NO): NO